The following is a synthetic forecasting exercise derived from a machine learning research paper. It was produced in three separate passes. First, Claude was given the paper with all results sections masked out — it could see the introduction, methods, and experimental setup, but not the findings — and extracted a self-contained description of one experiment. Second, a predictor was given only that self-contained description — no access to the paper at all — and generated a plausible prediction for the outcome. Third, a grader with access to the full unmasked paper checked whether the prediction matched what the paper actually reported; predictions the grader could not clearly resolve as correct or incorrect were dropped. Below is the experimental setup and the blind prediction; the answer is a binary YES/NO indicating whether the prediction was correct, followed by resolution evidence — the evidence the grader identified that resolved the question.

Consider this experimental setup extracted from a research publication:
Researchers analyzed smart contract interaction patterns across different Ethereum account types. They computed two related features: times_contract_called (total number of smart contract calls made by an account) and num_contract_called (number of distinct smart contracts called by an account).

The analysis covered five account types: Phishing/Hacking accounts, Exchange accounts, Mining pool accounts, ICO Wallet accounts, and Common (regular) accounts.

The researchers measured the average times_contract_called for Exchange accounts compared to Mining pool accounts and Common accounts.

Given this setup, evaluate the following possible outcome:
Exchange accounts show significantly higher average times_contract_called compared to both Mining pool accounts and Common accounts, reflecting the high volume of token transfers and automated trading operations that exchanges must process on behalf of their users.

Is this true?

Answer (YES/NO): NO